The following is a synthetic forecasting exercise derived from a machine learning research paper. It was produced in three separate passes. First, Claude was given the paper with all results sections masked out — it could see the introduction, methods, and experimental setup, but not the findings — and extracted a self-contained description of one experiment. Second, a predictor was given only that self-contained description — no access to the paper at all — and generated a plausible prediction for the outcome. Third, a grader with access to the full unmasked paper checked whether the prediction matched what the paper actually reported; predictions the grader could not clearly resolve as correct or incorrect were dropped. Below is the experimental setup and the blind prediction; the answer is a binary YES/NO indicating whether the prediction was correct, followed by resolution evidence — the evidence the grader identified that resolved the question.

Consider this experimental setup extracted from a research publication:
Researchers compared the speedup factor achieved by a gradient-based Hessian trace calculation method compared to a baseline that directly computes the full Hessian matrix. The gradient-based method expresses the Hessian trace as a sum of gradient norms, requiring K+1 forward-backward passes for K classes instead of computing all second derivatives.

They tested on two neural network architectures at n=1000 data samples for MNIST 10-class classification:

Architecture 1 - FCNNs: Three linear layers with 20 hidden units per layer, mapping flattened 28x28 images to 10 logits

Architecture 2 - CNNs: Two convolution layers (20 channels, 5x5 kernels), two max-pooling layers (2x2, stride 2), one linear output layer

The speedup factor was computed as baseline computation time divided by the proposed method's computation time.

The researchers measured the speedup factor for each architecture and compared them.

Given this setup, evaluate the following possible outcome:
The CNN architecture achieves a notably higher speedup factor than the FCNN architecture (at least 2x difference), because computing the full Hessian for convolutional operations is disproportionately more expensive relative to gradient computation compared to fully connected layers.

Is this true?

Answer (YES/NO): NO